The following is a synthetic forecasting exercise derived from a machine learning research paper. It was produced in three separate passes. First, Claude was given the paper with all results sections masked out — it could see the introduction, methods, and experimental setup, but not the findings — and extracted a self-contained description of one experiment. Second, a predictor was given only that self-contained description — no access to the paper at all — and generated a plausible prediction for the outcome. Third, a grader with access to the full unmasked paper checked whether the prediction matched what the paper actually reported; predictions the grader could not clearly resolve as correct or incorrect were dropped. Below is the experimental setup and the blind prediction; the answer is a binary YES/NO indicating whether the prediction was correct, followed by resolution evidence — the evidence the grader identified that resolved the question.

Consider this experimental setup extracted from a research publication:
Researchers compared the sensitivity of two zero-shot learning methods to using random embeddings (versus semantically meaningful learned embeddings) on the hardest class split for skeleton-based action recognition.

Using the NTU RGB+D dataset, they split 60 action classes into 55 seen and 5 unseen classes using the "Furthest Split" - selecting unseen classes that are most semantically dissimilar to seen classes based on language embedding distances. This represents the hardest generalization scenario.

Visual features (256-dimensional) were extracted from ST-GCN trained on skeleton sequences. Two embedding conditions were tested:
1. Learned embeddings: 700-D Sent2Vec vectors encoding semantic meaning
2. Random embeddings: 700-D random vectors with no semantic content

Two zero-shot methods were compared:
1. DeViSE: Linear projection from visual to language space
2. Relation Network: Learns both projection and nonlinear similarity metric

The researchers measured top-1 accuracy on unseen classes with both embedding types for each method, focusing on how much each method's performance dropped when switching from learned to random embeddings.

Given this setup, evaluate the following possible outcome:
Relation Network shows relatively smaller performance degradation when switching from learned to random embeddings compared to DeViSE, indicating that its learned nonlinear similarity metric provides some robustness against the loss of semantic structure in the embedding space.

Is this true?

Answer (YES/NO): NO